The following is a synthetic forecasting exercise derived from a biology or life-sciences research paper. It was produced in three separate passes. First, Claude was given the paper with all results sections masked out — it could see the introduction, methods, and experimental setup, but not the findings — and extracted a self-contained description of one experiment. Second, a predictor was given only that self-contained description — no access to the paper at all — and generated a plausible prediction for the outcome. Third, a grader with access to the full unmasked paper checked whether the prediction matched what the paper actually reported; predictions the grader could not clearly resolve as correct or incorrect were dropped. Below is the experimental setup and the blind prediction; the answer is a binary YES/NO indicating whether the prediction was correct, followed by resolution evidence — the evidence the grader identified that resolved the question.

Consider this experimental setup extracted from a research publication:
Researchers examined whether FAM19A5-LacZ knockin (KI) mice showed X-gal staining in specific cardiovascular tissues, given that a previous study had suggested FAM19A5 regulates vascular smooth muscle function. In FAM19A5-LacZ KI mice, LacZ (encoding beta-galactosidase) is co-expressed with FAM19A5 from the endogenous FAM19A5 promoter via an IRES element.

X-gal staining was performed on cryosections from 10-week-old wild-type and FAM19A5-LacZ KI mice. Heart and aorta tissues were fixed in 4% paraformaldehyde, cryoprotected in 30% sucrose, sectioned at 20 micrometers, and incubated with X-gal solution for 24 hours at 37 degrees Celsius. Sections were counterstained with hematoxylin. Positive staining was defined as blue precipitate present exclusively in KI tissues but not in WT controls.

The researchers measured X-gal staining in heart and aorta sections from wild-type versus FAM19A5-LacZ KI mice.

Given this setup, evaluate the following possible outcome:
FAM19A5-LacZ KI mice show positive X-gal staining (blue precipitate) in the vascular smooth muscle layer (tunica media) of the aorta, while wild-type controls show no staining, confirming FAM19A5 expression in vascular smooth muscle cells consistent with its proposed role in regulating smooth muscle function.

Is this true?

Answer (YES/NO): NO